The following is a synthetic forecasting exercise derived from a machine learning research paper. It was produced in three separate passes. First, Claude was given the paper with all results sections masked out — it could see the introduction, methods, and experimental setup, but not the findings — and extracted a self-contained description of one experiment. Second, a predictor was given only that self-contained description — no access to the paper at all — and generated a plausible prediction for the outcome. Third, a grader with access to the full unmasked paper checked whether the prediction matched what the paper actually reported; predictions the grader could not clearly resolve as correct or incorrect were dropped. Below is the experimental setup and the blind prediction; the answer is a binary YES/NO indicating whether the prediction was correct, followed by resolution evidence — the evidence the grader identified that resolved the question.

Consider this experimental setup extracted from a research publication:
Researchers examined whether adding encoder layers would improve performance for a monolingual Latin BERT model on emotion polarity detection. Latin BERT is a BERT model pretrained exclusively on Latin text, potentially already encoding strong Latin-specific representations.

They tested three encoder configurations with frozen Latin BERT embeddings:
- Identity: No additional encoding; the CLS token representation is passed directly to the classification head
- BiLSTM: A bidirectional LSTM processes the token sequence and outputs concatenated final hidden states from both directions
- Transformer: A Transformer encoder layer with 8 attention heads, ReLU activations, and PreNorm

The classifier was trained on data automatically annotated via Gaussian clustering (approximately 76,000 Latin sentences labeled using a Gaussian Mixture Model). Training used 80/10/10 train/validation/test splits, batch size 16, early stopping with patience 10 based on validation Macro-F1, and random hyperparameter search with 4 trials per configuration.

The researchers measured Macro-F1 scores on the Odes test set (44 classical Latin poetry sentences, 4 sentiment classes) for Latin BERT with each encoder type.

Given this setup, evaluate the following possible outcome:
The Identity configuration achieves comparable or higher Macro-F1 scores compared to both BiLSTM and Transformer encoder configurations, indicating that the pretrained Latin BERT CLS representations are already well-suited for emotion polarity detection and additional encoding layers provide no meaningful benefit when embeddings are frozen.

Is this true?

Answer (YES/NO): YES